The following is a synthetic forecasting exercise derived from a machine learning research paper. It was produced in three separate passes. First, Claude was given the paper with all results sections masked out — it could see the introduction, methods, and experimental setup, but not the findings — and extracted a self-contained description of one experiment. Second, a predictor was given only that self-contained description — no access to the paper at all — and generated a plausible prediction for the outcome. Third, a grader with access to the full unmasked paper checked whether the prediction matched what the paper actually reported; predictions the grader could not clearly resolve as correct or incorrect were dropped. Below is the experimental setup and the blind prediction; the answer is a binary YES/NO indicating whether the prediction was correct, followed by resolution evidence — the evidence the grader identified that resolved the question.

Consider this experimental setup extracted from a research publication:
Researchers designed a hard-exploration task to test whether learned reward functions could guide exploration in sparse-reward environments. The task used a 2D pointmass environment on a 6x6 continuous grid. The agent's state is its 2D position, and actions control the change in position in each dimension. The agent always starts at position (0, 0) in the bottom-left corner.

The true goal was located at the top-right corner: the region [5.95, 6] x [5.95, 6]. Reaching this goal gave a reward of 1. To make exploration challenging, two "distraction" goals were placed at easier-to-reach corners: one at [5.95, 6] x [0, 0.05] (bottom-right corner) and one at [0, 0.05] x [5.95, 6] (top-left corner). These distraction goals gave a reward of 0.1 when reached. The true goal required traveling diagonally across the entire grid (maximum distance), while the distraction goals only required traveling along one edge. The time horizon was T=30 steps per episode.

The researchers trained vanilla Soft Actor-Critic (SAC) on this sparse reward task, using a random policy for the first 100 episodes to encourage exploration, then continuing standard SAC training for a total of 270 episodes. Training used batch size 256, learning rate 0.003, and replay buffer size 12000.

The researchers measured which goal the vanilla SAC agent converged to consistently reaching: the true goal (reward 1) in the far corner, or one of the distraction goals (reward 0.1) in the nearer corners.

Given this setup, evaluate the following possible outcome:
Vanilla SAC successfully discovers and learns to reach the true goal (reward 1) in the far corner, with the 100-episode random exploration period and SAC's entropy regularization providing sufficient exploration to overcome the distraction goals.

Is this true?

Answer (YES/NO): NO